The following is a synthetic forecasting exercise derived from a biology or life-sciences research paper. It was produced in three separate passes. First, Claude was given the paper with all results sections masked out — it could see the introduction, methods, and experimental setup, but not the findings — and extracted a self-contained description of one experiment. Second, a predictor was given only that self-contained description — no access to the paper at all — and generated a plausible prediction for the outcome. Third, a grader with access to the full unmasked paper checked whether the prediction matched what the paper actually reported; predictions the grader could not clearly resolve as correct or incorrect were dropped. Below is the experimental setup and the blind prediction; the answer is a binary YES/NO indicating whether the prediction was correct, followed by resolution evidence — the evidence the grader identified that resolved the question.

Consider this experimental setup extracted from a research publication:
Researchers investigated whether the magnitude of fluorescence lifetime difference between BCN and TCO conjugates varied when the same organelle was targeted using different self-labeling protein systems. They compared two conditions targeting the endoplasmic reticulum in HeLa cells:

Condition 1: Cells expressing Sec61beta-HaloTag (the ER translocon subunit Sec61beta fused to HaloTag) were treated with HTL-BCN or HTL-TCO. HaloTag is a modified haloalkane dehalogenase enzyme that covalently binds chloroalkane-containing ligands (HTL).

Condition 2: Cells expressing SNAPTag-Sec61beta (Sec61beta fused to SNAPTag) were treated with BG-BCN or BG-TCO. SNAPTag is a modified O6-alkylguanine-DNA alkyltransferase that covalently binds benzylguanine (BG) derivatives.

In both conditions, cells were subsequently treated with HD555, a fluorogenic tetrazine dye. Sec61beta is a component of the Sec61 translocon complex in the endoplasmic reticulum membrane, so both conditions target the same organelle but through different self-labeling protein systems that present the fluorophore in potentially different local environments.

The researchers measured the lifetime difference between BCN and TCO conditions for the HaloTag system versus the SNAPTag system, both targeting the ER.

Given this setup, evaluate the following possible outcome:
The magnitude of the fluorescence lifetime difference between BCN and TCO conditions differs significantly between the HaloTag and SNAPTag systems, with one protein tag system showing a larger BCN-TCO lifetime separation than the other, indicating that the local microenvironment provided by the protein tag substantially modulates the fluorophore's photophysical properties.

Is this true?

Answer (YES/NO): YES